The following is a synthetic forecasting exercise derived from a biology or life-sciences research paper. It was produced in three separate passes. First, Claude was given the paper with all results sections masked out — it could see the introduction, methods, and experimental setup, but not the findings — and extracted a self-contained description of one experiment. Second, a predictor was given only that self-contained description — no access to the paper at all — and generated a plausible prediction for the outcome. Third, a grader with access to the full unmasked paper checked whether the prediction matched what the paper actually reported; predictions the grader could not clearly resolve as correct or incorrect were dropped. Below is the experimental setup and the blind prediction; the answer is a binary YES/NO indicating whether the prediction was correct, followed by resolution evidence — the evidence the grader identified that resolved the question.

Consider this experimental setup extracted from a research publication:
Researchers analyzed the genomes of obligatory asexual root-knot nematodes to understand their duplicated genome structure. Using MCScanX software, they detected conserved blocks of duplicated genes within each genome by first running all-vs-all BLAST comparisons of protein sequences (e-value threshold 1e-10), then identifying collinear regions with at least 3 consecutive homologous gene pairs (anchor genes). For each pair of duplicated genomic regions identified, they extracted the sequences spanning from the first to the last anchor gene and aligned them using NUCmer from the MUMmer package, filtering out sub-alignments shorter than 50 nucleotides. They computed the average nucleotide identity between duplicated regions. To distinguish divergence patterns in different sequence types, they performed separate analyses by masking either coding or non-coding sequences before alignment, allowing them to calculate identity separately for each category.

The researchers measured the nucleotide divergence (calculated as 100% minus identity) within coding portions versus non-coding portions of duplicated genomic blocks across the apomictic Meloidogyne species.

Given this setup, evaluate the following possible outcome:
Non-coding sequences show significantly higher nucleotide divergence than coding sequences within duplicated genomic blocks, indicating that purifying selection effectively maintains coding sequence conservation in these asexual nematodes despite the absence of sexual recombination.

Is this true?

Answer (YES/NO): YES